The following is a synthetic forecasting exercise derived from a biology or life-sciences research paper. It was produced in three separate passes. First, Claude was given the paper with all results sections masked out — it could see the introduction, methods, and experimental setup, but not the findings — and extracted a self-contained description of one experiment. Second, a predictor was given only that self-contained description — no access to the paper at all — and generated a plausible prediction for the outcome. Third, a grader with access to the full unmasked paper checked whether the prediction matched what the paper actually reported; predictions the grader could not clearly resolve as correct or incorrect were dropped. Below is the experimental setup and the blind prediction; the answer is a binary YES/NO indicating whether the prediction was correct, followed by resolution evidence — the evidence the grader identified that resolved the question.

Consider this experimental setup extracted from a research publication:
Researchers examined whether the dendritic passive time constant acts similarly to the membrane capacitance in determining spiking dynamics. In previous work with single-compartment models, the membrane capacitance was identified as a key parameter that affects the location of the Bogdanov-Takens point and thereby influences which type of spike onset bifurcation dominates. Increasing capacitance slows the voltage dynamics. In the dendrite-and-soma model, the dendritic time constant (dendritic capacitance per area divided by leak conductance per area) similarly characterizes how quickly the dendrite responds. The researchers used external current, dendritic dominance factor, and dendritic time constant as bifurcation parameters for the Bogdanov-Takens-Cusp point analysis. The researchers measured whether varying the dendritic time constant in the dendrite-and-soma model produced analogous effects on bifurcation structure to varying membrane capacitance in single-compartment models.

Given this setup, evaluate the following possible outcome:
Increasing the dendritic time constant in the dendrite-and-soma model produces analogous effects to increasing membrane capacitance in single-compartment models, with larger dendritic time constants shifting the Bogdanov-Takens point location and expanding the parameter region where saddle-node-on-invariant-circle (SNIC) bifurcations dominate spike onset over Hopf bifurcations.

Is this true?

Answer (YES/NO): NO